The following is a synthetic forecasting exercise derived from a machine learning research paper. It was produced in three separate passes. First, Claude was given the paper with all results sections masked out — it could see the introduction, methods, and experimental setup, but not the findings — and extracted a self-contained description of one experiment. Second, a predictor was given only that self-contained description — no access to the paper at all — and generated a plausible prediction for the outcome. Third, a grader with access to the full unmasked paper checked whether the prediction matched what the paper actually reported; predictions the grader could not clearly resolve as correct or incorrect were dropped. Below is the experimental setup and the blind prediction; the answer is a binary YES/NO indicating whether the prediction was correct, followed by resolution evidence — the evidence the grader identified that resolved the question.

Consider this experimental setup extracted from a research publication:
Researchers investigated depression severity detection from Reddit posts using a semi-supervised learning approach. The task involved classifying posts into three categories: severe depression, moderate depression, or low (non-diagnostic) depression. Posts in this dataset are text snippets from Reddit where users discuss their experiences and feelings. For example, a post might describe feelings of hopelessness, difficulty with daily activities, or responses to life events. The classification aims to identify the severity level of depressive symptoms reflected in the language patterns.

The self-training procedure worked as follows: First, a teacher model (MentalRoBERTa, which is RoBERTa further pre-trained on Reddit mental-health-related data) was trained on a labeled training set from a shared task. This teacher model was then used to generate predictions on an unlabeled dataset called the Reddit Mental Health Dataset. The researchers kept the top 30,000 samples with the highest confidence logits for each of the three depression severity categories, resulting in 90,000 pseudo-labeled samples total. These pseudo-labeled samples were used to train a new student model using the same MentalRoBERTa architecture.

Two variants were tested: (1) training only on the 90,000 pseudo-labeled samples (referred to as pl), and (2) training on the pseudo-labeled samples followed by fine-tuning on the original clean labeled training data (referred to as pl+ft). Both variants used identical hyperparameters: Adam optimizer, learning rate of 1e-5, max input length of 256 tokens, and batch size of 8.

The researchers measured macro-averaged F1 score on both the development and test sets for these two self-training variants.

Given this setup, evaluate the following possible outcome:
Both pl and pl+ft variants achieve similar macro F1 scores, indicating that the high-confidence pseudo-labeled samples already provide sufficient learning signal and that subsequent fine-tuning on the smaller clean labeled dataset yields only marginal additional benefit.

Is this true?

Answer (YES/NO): NO